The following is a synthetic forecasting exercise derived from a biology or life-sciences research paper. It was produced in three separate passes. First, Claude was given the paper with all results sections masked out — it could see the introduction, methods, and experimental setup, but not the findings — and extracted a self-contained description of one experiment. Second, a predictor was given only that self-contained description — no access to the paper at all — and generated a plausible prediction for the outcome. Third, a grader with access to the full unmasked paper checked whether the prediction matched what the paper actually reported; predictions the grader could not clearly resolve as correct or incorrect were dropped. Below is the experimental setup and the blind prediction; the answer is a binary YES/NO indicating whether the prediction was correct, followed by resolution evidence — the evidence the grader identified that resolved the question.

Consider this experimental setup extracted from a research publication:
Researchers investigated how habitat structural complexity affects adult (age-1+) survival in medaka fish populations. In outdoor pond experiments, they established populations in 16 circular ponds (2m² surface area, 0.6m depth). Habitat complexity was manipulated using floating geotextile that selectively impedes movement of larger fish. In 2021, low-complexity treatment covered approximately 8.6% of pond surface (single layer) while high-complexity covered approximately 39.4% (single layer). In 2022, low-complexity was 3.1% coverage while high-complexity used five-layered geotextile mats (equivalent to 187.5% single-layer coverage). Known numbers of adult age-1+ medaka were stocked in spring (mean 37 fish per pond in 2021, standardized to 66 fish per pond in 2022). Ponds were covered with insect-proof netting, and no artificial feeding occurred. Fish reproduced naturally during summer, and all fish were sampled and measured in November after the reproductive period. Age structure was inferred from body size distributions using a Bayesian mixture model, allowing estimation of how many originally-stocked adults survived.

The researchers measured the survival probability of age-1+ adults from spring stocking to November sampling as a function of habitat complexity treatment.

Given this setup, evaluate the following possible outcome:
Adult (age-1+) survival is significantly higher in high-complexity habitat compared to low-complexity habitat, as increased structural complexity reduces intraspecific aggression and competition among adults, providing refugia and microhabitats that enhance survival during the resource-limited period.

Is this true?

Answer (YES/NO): NO